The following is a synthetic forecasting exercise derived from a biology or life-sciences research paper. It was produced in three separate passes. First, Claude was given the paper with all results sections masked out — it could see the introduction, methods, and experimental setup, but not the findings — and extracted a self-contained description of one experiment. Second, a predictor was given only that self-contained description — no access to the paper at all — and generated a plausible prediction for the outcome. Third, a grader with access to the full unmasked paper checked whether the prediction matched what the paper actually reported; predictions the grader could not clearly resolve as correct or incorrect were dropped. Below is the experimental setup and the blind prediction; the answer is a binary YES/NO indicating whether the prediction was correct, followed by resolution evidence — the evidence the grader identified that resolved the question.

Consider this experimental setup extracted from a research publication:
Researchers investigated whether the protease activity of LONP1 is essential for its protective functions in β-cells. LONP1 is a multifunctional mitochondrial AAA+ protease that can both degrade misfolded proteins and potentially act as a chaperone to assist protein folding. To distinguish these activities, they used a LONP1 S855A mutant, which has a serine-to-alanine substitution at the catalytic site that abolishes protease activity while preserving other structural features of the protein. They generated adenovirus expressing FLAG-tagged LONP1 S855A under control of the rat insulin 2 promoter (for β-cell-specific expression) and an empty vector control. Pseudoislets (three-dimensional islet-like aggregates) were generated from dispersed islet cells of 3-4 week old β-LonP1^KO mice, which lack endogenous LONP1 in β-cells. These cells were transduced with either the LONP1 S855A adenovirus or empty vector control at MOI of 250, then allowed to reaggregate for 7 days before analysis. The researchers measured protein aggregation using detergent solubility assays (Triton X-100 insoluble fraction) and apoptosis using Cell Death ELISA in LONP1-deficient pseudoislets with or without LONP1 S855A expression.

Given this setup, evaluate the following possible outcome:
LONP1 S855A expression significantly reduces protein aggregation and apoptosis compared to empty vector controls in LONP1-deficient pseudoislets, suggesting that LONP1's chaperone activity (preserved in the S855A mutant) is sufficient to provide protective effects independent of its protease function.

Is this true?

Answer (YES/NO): YES